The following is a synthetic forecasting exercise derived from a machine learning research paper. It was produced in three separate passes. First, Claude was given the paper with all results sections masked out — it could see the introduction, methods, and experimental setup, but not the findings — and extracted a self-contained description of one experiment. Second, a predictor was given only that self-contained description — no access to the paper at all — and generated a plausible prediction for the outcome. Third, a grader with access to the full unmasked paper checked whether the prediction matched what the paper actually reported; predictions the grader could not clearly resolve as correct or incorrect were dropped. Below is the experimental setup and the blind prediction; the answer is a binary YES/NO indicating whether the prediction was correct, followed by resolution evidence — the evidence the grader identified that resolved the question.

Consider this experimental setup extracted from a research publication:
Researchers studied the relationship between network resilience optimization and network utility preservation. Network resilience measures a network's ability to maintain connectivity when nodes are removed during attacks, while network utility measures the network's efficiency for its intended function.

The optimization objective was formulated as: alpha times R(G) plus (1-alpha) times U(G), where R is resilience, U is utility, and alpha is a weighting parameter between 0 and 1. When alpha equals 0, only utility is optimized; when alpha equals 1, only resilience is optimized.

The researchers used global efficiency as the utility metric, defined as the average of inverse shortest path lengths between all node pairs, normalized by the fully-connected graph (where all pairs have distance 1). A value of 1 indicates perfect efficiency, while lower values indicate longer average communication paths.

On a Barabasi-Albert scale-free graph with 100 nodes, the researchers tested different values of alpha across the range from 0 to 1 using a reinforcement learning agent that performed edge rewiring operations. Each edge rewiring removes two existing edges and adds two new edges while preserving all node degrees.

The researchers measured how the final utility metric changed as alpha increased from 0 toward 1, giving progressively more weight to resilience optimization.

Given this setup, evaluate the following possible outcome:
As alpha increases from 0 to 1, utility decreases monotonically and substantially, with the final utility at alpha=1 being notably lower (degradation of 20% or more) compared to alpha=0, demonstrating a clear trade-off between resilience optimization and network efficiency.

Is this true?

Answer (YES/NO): NO